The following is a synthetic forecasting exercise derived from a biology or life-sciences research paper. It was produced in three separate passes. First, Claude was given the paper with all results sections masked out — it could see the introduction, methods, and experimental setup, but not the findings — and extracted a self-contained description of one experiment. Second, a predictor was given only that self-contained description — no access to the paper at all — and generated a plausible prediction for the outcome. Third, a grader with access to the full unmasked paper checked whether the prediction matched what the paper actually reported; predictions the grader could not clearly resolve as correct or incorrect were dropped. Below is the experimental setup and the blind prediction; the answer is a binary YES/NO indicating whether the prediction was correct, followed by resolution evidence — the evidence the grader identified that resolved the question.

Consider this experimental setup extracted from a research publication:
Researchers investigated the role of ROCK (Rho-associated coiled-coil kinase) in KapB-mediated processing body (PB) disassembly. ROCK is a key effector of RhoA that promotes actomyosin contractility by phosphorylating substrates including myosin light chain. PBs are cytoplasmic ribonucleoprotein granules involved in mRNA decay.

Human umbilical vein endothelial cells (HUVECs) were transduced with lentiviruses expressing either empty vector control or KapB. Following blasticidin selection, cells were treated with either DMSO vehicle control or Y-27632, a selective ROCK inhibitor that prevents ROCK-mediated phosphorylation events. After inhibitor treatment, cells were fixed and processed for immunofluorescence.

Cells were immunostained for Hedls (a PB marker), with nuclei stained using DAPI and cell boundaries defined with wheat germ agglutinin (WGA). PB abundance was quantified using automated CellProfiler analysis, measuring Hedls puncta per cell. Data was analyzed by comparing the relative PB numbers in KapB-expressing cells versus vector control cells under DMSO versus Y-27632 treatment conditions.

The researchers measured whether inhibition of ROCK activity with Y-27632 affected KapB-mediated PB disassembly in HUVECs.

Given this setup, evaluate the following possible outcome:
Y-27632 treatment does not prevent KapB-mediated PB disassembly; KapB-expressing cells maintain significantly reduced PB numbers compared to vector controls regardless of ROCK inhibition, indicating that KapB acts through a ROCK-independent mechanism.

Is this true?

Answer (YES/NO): NO